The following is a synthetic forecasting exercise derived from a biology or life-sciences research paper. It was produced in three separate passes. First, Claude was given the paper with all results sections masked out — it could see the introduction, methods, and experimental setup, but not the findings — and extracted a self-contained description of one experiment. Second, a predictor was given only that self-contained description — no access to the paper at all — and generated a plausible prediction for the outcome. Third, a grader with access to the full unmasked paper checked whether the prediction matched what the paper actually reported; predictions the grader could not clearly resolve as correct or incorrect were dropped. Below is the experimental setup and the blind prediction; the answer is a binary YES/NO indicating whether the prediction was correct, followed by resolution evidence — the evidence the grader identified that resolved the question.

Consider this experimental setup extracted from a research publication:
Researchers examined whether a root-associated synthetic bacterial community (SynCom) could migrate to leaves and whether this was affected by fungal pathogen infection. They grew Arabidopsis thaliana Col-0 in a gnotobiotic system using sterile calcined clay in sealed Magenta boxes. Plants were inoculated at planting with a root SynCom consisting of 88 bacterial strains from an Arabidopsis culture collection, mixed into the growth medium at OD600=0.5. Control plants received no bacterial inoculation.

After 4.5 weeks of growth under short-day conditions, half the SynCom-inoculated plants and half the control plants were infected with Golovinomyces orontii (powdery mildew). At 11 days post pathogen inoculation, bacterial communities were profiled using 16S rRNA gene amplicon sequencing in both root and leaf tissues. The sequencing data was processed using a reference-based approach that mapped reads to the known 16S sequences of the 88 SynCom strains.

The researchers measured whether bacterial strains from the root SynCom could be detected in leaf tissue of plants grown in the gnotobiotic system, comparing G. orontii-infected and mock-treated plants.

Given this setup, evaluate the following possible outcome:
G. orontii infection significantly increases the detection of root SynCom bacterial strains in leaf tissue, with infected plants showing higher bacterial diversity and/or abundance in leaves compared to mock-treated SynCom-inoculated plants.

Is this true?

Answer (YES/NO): NO